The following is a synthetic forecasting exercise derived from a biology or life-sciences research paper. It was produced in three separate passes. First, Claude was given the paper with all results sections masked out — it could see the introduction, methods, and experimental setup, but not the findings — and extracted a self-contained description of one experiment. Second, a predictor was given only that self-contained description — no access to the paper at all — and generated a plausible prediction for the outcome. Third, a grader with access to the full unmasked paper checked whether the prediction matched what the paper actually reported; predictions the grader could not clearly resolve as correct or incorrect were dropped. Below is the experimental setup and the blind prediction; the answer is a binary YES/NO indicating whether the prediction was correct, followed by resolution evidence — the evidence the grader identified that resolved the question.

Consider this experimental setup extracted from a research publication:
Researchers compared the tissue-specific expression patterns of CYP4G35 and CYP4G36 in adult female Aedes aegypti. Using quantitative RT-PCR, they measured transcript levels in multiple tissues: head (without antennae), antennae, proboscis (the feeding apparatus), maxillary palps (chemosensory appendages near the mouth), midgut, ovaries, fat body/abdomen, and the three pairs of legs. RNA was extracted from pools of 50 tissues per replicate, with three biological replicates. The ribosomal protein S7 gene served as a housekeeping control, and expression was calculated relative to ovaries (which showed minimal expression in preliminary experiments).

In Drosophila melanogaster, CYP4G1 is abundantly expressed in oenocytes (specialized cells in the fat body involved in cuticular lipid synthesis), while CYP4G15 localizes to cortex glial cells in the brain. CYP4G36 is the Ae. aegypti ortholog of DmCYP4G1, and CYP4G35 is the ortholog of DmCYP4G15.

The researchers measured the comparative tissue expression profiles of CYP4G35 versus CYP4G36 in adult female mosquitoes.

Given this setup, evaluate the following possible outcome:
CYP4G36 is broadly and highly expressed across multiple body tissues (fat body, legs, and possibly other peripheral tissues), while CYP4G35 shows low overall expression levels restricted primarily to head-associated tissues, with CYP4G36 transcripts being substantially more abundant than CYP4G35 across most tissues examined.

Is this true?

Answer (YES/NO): NO